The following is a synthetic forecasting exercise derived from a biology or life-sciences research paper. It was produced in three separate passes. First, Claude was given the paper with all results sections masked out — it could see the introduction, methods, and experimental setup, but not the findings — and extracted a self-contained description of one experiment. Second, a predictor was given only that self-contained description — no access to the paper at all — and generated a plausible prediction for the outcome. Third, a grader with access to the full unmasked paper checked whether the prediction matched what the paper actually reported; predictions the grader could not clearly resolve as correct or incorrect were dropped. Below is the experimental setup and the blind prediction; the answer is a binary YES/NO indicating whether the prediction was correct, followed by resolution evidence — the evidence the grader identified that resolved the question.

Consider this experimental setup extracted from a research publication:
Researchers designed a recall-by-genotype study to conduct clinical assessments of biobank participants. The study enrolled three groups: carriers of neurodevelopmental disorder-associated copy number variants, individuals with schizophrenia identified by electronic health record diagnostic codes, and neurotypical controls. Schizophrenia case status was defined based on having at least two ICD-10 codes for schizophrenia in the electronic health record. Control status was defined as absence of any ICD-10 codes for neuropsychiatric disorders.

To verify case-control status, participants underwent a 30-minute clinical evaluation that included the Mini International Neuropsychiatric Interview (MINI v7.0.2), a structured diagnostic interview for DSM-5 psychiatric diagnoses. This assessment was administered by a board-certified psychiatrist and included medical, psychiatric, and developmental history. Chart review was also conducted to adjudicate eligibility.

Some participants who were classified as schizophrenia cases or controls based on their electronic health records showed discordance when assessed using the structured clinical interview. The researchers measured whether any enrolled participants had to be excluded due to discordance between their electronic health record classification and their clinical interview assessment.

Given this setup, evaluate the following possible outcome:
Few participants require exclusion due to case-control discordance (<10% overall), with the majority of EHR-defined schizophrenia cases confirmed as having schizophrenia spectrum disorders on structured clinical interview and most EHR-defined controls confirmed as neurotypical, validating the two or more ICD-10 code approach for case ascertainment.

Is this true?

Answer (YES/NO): YES